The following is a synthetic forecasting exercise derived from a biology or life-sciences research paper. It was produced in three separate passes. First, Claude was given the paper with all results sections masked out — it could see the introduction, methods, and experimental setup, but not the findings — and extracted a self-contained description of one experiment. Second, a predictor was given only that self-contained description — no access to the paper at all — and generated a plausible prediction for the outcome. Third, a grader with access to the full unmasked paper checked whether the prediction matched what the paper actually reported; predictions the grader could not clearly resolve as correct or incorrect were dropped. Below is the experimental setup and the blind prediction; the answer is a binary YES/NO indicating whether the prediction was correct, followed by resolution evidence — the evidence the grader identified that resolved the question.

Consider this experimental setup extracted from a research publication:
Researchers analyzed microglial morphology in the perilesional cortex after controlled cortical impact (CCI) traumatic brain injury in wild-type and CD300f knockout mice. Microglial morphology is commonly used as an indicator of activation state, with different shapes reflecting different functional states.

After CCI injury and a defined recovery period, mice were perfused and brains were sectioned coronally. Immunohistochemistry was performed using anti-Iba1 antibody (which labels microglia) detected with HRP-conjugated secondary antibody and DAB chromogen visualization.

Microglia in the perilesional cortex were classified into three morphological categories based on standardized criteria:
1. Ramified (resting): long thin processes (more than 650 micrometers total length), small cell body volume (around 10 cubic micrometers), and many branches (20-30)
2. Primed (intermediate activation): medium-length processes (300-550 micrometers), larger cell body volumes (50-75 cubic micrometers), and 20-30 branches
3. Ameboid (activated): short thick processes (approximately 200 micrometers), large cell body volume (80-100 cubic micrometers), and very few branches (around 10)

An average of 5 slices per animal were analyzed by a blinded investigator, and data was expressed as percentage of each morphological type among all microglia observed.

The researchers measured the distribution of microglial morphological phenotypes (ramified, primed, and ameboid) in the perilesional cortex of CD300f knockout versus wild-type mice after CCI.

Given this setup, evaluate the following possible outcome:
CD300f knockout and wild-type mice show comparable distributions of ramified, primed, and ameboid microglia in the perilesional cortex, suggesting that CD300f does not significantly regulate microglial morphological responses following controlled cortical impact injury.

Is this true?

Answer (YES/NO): NO